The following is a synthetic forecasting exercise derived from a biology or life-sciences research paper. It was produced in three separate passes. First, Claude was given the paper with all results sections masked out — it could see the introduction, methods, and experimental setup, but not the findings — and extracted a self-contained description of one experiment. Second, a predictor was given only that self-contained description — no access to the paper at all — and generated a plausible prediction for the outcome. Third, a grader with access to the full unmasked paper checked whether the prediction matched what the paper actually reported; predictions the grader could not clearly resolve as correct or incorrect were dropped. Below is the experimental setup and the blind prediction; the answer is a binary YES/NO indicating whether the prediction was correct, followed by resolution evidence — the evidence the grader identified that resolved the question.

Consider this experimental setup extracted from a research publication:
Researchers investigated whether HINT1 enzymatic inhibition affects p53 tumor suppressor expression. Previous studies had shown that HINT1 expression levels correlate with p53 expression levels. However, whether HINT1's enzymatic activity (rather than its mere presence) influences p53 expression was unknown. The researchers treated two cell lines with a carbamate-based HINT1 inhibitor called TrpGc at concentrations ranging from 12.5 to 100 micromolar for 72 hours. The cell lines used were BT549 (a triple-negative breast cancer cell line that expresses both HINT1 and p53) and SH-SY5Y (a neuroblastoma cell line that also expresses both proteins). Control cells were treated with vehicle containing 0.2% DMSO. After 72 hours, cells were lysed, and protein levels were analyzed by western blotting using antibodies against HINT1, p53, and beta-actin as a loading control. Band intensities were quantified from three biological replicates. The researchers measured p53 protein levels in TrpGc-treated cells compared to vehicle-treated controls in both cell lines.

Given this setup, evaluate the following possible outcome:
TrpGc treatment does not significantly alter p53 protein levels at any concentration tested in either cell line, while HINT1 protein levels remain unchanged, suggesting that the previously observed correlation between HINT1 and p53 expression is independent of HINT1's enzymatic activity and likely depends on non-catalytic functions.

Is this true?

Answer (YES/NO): YES